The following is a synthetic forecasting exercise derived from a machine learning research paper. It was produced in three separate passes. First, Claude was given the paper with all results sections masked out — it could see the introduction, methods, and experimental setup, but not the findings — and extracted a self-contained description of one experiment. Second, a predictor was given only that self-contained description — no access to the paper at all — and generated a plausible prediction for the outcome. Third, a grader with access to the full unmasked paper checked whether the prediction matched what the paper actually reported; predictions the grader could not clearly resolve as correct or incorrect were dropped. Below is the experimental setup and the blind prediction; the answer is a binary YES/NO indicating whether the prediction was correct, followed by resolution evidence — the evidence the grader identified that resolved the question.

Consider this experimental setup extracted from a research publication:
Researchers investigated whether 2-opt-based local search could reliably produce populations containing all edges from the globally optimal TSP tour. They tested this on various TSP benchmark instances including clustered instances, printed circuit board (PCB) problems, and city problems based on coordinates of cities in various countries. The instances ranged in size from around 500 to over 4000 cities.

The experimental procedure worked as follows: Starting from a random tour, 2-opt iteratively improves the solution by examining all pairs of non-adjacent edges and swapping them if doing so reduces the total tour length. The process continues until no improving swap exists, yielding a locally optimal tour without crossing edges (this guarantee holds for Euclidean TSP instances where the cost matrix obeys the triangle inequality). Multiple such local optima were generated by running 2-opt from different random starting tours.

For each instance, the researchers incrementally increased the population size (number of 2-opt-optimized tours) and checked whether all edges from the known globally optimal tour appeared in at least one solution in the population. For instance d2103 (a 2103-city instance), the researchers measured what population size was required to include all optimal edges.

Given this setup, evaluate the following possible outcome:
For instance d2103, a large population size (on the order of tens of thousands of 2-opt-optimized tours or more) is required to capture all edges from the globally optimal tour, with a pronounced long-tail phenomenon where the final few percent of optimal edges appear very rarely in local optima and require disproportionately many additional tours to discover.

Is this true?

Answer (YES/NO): YES